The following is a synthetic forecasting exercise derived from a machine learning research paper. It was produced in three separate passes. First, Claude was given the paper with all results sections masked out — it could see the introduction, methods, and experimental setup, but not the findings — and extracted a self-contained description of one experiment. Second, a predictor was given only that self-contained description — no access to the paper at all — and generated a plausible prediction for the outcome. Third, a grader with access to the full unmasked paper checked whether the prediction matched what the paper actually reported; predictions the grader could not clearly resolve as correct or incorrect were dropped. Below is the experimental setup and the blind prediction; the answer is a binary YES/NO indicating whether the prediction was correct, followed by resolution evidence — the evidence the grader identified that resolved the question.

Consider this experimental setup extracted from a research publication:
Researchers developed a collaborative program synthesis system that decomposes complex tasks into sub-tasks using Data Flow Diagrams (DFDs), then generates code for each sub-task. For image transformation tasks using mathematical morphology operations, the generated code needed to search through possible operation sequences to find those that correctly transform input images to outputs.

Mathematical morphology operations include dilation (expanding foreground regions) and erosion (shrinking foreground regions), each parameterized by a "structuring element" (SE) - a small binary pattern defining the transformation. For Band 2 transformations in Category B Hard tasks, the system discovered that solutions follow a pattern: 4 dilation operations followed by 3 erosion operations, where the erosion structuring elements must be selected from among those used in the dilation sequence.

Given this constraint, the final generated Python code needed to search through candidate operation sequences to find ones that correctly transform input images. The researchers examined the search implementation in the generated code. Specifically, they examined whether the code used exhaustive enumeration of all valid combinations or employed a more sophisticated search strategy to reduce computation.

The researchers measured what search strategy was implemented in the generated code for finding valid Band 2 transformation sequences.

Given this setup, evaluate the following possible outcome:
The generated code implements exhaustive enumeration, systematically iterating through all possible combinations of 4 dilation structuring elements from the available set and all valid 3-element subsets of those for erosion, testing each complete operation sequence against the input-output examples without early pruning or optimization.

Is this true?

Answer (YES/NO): YES